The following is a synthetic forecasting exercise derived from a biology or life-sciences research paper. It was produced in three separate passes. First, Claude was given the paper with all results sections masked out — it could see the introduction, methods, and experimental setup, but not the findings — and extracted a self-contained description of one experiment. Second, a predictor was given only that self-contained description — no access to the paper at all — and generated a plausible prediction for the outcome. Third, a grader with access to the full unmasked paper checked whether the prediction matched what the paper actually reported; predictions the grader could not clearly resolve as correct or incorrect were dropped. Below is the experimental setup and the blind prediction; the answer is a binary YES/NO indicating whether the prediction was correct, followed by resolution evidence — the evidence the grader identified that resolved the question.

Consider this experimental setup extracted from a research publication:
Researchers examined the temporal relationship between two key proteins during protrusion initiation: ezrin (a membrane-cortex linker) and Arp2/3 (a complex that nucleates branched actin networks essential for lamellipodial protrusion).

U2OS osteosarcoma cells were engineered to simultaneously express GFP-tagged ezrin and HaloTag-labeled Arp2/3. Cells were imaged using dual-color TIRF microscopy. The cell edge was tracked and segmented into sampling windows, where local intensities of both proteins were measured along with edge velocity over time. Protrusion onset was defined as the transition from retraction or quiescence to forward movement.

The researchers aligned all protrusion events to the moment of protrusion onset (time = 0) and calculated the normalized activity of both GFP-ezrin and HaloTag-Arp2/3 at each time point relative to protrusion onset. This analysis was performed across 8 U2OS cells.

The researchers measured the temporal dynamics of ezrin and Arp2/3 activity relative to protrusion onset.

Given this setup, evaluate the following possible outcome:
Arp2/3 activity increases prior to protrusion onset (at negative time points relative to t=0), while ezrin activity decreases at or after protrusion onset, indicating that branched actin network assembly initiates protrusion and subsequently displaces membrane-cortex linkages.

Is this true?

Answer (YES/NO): NO